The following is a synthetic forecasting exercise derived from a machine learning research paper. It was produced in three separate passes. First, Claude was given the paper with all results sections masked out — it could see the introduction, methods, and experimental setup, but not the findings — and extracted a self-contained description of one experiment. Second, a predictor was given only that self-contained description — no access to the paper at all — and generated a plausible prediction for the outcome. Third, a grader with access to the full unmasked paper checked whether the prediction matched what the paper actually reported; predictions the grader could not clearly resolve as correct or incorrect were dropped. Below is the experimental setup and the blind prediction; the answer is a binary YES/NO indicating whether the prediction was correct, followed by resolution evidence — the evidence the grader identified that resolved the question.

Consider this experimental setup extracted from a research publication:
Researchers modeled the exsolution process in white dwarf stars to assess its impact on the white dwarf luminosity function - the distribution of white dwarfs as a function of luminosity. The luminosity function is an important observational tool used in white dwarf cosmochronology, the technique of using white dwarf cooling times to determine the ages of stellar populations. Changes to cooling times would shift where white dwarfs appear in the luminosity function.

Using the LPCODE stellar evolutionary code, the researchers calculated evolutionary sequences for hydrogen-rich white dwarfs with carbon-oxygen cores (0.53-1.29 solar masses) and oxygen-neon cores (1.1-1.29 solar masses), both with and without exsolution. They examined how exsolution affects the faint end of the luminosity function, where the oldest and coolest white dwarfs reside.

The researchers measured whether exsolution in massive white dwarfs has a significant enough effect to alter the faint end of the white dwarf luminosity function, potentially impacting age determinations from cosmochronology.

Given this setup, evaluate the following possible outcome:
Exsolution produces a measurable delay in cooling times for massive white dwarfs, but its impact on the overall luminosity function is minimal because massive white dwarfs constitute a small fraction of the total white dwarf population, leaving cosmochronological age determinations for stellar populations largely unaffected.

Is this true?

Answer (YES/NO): NO